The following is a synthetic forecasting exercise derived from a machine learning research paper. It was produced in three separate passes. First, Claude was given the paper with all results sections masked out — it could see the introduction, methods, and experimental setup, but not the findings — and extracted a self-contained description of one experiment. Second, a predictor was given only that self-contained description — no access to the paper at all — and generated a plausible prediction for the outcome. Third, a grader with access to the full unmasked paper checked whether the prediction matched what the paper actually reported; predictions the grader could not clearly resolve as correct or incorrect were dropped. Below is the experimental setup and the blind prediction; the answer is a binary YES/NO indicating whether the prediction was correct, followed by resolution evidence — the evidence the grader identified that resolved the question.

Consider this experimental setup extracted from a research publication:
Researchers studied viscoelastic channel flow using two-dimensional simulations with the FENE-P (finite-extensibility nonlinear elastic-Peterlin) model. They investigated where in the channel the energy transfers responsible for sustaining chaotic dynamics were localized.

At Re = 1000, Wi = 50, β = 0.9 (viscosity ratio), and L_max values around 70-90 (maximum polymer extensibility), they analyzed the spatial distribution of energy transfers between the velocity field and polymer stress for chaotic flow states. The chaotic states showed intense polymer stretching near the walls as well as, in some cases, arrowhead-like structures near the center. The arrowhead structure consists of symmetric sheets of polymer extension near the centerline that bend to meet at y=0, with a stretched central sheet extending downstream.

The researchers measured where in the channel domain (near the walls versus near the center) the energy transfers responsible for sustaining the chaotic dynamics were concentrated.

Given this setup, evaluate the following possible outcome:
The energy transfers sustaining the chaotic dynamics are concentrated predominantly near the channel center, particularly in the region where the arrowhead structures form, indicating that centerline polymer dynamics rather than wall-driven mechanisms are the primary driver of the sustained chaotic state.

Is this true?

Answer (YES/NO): NO